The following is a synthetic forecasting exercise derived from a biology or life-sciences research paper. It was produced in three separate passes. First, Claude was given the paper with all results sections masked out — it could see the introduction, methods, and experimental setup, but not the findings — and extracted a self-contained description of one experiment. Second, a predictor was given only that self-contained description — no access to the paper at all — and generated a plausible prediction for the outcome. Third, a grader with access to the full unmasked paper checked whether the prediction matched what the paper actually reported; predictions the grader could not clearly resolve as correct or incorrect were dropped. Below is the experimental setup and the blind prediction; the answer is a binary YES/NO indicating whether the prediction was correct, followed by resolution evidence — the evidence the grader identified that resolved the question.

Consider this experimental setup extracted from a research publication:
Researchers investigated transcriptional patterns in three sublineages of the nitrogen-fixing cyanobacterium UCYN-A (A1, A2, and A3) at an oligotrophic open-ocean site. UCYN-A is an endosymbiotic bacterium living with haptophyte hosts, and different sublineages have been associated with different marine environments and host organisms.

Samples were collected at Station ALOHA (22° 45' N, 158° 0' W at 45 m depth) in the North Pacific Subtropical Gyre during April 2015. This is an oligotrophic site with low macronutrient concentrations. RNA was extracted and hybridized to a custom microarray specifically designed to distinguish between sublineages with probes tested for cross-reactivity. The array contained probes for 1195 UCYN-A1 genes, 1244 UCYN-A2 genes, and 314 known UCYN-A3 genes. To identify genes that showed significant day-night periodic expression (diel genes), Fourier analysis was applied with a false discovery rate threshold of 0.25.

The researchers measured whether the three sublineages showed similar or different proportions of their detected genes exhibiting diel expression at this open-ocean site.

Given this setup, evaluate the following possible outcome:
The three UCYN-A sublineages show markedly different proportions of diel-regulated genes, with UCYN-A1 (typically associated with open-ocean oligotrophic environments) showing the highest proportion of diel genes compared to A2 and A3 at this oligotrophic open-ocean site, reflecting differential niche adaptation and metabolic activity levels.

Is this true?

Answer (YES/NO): NO